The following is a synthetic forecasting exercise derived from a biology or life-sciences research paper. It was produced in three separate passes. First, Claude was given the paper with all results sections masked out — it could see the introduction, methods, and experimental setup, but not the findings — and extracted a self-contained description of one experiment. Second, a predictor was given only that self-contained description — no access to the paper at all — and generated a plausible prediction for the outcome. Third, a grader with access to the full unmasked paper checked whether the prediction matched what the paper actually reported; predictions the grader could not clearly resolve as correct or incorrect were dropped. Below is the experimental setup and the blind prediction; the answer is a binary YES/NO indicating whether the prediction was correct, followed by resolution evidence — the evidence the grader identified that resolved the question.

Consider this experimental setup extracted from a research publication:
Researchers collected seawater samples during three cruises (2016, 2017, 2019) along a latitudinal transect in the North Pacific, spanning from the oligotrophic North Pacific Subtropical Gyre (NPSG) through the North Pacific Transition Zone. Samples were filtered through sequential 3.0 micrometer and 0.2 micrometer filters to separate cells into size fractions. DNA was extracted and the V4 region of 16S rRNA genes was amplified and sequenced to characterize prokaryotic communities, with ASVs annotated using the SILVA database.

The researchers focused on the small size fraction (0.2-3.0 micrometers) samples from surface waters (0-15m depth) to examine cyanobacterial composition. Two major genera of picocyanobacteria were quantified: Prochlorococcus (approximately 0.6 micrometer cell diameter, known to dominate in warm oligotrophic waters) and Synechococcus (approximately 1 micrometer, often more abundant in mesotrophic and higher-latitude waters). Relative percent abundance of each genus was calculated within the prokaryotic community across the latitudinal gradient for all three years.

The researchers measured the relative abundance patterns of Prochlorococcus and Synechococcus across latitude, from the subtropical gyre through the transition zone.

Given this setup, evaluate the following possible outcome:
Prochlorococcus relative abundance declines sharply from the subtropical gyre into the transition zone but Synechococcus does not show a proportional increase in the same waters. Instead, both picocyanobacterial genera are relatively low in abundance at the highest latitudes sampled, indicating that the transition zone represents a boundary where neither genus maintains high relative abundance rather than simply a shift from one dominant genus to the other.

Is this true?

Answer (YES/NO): NO